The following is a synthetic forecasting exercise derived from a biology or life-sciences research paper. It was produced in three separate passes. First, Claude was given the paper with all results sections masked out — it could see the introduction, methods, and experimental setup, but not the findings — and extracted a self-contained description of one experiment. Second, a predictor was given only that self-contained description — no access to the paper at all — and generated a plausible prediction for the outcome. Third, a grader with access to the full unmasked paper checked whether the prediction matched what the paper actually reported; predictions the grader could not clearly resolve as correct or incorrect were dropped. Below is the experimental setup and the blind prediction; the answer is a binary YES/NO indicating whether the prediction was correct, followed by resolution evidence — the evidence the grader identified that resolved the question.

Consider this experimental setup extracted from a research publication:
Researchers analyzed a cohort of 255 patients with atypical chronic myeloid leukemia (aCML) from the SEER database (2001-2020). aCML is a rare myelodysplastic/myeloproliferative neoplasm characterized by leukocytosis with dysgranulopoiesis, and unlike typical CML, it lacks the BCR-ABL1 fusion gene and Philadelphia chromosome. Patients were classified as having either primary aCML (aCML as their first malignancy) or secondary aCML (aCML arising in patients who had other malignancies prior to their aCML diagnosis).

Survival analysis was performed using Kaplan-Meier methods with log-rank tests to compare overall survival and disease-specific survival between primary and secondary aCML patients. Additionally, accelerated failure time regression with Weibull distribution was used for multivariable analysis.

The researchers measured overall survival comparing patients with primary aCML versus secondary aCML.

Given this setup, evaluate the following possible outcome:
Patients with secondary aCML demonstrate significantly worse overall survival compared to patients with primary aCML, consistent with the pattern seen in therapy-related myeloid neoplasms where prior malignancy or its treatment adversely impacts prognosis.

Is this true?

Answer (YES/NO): NO